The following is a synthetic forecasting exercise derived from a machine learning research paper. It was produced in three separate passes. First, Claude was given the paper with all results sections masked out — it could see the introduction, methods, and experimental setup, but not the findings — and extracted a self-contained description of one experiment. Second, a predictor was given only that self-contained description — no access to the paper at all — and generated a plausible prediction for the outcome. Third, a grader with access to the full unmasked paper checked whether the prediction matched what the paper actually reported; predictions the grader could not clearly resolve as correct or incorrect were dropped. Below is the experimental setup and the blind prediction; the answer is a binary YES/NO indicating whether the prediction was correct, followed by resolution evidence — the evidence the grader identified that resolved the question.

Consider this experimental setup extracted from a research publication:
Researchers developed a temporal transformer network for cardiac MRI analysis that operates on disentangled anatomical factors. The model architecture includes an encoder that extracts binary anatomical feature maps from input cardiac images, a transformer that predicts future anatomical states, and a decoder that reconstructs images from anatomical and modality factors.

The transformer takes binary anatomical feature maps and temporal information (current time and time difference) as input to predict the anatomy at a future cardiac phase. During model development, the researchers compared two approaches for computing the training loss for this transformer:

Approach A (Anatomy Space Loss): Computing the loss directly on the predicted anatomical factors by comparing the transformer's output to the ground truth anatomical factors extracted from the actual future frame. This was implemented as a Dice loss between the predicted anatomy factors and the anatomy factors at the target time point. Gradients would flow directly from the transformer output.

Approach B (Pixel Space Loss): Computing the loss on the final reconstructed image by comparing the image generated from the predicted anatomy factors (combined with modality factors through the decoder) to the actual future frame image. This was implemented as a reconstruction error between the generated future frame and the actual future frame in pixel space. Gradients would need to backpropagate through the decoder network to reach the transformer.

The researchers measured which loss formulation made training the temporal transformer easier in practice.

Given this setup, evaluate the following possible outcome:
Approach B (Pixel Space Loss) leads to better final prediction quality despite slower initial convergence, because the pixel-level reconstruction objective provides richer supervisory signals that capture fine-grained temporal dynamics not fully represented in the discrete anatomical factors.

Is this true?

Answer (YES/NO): NO